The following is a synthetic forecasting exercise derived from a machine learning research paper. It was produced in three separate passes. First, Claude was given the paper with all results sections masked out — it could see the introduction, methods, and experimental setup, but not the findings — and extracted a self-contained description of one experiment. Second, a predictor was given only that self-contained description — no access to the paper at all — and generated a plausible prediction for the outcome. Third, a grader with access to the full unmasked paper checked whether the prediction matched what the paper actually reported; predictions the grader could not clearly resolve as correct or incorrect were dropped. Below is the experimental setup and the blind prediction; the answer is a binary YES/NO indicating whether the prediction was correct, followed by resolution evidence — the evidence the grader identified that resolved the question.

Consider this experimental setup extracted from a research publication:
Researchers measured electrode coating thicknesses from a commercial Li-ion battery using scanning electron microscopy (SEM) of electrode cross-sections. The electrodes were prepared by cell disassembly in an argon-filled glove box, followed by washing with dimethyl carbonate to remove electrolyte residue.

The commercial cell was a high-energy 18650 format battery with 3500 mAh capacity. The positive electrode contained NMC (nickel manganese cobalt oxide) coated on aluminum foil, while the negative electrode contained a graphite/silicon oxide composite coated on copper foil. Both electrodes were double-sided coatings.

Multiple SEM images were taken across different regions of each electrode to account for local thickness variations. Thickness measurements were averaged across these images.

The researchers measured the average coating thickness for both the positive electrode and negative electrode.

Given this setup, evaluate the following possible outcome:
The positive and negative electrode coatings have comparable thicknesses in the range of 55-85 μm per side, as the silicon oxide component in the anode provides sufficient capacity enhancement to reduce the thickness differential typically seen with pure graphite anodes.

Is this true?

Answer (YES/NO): NO